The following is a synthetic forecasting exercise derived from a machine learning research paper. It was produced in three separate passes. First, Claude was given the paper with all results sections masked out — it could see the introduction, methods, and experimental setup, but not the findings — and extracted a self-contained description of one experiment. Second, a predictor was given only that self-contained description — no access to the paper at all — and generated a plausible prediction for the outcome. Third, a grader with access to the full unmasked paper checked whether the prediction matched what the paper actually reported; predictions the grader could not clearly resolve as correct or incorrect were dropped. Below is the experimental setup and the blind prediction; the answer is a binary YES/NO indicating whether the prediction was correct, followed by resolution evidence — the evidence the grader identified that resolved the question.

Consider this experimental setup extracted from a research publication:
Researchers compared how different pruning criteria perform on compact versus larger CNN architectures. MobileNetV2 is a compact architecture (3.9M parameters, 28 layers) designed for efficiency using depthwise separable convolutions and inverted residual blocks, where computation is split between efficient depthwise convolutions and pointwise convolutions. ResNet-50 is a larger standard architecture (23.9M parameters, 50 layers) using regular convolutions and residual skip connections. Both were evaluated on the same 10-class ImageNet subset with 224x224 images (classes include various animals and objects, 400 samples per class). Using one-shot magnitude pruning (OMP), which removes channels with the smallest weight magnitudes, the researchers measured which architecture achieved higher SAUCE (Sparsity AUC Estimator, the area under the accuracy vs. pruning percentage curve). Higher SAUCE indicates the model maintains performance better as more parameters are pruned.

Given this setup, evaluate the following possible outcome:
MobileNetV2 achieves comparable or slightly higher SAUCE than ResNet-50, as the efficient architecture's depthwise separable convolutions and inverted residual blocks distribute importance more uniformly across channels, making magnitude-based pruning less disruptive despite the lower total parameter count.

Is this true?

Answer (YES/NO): YES